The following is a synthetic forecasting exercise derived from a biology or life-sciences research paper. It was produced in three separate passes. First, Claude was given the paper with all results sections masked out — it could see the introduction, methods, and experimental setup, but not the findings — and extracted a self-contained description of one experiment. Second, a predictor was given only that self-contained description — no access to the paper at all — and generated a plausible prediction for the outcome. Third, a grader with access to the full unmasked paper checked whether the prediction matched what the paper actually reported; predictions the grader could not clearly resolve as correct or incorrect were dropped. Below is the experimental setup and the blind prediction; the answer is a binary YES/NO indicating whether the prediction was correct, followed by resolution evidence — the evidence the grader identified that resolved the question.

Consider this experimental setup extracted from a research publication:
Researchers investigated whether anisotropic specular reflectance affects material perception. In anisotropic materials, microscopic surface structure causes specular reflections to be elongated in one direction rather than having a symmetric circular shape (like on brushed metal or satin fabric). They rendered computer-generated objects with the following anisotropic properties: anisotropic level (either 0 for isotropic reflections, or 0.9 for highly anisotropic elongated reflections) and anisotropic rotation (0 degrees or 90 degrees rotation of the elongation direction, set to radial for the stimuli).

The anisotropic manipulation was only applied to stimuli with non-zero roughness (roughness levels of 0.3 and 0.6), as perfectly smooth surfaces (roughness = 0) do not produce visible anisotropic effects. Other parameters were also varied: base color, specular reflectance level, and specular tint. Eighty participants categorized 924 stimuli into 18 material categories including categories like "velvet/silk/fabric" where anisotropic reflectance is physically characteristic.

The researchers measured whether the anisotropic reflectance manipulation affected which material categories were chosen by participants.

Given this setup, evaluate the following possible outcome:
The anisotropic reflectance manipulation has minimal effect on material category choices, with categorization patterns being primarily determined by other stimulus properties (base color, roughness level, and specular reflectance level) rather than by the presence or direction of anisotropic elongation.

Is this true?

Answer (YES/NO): NO